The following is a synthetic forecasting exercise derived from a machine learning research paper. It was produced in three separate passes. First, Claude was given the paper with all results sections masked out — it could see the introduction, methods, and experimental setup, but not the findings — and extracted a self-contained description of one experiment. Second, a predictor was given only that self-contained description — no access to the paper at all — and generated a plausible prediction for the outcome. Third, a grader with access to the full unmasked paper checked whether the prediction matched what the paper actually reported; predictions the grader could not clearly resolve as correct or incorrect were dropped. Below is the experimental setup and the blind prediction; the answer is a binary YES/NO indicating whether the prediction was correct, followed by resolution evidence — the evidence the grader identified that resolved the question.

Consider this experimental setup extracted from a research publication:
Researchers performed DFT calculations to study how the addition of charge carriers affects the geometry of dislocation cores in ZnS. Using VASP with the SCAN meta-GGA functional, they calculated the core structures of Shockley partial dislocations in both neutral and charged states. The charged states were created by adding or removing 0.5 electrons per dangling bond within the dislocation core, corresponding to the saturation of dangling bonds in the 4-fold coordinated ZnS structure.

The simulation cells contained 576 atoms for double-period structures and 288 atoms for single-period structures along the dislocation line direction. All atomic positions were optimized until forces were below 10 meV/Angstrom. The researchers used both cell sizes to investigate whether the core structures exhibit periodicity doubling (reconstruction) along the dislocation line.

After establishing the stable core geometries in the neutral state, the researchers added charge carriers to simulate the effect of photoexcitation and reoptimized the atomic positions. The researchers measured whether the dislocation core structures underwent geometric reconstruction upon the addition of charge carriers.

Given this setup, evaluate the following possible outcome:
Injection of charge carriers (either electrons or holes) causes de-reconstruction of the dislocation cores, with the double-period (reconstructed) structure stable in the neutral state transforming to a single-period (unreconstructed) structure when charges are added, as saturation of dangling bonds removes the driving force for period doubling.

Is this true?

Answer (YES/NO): NO